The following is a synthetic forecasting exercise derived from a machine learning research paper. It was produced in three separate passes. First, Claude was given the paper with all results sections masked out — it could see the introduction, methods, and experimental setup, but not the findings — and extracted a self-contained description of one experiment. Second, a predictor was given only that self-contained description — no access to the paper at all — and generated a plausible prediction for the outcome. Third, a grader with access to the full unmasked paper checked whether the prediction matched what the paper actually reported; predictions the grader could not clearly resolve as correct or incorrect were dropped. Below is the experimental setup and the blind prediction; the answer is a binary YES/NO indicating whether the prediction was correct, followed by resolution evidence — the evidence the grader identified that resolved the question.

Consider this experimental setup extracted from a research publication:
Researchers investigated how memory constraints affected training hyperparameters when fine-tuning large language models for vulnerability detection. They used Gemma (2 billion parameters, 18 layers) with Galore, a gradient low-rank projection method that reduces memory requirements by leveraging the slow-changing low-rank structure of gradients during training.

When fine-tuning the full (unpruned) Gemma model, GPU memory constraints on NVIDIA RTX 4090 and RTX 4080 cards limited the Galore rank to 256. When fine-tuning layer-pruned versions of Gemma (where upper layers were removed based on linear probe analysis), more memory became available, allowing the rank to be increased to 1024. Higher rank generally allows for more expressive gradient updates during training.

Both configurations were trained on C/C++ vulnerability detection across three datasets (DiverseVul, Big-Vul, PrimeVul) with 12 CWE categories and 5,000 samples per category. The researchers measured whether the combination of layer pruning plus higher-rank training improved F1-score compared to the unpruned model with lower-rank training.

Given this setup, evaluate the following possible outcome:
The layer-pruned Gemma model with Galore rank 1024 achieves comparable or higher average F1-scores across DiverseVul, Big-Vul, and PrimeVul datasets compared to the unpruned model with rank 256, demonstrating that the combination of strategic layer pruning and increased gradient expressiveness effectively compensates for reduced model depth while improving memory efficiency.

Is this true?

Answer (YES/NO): YES